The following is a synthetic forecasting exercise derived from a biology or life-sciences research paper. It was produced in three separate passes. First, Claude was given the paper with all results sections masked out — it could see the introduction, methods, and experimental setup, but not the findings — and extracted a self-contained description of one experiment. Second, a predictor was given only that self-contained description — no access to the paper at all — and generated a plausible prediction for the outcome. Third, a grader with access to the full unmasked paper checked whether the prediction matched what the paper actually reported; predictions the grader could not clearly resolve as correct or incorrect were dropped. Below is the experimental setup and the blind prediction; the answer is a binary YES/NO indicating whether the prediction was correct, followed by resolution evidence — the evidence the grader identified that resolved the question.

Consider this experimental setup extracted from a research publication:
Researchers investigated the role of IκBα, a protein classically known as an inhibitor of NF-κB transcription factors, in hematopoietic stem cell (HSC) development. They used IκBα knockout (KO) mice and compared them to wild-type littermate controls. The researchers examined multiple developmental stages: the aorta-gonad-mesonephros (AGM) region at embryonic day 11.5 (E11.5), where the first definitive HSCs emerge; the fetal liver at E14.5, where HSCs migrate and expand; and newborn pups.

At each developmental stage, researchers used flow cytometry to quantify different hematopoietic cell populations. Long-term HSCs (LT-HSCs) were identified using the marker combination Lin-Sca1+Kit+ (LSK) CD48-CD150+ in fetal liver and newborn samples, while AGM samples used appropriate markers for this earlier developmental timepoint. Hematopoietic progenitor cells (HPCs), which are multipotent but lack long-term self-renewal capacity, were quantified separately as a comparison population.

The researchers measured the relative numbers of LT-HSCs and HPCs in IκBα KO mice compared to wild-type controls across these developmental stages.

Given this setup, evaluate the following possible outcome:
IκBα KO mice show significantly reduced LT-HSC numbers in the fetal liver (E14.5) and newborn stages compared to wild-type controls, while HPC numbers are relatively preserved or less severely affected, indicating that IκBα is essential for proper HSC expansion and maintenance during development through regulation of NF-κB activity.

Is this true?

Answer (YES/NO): NO